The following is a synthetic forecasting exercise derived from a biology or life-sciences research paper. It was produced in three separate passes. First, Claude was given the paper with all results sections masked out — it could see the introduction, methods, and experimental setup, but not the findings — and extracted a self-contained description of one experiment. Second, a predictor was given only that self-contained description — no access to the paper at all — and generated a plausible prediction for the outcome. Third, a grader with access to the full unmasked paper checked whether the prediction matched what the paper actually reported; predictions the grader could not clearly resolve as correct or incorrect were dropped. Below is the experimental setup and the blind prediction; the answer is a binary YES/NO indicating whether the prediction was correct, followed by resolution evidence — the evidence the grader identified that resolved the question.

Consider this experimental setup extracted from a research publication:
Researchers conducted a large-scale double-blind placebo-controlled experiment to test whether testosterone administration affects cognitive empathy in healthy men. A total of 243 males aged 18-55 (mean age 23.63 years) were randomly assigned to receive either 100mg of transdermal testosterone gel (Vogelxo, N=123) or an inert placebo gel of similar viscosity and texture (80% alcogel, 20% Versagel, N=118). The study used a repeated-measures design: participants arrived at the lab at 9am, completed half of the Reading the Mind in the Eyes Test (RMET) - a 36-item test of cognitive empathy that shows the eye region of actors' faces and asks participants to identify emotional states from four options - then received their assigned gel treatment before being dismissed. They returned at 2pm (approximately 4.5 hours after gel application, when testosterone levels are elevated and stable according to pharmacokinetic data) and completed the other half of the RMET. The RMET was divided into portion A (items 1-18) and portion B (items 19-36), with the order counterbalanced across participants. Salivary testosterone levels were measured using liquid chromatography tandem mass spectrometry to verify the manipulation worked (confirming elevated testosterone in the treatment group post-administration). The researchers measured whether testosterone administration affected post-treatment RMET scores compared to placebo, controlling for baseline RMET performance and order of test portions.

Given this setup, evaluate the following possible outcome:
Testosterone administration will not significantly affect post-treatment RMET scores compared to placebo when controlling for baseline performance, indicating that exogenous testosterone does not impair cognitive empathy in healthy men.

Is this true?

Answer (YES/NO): YES